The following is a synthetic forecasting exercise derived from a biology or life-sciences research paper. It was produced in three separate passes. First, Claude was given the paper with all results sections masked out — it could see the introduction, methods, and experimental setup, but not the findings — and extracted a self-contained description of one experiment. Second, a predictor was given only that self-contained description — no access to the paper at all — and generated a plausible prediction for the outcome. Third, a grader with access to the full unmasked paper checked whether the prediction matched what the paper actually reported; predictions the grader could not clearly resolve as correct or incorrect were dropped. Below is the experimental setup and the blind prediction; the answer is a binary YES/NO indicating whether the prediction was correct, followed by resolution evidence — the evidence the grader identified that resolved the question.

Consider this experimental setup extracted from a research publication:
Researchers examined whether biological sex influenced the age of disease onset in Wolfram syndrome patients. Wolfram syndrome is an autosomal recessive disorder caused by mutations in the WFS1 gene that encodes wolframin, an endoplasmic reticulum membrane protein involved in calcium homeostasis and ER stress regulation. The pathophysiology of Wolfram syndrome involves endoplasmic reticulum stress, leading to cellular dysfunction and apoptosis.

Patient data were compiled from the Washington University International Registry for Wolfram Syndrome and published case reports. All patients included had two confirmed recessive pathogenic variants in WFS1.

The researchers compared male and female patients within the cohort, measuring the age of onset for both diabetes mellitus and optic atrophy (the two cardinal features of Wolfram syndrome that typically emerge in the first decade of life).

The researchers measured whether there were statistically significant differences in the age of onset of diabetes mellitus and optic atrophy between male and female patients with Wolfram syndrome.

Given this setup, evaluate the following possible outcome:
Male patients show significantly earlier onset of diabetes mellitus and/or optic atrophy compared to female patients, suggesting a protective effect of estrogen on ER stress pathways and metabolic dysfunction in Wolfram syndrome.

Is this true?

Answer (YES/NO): NO